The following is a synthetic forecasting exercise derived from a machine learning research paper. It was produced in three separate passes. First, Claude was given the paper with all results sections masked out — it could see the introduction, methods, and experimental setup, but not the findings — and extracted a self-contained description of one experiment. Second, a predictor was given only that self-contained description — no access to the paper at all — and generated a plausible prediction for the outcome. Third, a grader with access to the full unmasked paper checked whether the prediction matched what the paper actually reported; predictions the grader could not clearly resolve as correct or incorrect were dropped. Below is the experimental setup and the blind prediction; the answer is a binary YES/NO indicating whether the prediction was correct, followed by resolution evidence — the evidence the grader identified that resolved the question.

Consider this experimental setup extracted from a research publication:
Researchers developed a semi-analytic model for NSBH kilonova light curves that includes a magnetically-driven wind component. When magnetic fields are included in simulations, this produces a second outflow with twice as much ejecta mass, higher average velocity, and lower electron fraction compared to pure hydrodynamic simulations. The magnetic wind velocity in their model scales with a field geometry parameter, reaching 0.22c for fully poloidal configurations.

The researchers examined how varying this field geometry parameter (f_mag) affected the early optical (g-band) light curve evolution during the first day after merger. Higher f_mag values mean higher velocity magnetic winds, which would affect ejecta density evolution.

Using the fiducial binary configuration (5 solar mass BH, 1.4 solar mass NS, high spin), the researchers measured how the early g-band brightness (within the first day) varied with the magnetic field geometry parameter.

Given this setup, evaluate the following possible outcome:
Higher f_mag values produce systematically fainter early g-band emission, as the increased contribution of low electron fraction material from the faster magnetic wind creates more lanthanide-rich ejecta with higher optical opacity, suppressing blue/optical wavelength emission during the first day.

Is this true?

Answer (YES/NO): NO